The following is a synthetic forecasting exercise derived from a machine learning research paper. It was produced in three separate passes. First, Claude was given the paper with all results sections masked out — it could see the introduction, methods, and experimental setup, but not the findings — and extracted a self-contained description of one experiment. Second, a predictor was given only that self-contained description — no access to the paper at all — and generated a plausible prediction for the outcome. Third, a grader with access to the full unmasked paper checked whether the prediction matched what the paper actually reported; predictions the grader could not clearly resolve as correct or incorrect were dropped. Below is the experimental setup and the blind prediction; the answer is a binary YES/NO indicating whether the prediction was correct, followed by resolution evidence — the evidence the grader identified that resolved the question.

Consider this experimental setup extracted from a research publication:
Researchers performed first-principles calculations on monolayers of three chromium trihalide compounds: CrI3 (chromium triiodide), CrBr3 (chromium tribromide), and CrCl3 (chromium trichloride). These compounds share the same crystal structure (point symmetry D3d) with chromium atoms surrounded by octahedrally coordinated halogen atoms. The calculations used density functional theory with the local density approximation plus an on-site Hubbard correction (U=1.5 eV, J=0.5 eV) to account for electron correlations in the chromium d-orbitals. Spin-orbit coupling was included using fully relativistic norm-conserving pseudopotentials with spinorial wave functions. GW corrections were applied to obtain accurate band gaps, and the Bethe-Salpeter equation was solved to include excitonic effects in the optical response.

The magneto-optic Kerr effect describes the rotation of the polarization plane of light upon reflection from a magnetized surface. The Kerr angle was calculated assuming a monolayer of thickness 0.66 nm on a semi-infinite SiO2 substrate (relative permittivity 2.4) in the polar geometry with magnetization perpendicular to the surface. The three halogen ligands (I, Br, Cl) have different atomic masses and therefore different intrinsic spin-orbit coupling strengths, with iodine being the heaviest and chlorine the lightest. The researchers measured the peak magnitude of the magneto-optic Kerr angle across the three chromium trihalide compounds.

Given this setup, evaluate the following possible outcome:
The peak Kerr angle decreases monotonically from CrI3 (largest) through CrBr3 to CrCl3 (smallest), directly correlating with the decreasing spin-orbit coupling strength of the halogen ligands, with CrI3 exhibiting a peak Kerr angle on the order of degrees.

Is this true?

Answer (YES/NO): NO